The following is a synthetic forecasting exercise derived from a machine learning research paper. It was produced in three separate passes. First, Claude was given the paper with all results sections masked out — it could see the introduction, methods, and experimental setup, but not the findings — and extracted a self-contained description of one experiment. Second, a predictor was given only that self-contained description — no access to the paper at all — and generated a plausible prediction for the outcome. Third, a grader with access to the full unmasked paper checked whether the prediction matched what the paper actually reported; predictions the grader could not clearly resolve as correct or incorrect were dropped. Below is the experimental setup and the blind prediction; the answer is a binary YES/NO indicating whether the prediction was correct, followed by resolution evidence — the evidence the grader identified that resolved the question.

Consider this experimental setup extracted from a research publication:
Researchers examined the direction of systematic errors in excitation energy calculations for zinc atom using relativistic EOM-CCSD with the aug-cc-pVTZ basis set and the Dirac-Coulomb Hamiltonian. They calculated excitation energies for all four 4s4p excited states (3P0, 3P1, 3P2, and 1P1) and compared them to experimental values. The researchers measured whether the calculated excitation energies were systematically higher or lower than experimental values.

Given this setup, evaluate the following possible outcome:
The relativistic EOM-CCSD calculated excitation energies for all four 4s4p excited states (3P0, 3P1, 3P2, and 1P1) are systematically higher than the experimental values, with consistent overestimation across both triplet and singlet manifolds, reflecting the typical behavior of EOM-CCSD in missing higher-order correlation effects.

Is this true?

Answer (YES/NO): NO